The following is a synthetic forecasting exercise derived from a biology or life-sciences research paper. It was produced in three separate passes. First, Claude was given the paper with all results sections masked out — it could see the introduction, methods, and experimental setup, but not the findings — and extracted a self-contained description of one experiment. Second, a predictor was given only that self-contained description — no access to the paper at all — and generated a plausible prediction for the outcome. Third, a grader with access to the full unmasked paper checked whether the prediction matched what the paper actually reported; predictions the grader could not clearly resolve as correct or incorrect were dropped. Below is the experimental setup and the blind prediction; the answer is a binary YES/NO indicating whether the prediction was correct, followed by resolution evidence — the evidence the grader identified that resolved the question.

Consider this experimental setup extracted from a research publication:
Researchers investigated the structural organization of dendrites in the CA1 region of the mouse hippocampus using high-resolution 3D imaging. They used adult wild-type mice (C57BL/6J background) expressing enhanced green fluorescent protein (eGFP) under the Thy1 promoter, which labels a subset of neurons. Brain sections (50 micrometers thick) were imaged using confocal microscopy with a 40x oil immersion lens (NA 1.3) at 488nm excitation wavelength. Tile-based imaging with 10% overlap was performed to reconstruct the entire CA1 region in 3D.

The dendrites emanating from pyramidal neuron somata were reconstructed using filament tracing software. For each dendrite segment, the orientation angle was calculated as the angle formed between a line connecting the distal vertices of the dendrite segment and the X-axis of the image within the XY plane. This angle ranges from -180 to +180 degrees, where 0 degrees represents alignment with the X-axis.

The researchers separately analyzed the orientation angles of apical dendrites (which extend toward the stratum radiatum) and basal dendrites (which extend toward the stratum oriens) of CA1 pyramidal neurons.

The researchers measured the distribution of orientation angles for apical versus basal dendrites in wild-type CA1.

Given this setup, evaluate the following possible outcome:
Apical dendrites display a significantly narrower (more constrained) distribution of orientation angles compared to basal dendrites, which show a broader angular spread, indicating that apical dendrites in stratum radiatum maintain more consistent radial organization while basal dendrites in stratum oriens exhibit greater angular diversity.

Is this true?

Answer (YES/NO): NO